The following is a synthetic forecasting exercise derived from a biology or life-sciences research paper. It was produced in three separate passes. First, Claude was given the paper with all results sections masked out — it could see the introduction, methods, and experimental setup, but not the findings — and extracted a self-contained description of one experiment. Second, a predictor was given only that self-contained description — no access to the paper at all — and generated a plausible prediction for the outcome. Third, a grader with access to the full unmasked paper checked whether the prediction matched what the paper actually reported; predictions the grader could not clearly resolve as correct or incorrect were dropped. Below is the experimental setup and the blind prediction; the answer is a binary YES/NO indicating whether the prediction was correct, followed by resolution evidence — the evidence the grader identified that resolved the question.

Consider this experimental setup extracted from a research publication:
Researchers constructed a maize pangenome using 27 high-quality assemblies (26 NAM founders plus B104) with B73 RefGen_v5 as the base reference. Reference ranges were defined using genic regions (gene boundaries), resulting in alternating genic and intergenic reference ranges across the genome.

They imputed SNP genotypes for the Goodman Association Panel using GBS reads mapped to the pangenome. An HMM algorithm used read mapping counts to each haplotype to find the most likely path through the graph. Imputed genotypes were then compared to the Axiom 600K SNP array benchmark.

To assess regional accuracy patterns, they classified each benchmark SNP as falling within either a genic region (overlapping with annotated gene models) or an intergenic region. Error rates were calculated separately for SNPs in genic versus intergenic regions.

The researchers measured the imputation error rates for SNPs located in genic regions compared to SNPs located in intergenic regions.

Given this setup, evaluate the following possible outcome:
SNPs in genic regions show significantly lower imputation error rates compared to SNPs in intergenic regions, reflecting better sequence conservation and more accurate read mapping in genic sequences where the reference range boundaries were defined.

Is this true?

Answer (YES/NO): NO